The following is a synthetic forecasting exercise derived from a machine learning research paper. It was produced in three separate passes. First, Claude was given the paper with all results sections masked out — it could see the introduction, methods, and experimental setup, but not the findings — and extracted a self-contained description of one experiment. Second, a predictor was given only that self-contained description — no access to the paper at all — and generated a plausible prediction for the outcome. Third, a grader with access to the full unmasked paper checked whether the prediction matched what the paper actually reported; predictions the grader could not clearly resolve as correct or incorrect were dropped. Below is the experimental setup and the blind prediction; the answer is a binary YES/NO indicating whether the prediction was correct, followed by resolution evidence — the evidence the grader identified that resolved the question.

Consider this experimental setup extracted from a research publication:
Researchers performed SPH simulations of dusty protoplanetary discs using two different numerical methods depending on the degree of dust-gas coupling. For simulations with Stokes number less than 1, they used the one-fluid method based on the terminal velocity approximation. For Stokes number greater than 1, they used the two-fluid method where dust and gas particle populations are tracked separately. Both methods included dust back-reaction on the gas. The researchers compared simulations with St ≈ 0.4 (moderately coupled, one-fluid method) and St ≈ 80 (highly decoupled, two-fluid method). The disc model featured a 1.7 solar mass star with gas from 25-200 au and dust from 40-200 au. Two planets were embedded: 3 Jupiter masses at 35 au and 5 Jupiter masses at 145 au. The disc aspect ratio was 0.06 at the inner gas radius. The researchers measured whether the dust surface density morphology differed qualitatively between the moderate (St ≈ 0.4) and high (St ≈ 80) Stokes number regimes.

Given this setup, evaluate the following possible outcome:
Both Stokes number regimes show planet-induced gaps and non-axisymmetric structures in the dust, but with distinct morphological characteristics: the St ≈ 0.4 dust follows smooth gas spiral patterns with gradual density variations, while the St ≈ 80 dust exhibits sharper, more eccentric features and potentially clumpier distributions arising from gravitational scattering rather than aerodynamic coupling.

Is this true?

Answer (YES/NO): NO